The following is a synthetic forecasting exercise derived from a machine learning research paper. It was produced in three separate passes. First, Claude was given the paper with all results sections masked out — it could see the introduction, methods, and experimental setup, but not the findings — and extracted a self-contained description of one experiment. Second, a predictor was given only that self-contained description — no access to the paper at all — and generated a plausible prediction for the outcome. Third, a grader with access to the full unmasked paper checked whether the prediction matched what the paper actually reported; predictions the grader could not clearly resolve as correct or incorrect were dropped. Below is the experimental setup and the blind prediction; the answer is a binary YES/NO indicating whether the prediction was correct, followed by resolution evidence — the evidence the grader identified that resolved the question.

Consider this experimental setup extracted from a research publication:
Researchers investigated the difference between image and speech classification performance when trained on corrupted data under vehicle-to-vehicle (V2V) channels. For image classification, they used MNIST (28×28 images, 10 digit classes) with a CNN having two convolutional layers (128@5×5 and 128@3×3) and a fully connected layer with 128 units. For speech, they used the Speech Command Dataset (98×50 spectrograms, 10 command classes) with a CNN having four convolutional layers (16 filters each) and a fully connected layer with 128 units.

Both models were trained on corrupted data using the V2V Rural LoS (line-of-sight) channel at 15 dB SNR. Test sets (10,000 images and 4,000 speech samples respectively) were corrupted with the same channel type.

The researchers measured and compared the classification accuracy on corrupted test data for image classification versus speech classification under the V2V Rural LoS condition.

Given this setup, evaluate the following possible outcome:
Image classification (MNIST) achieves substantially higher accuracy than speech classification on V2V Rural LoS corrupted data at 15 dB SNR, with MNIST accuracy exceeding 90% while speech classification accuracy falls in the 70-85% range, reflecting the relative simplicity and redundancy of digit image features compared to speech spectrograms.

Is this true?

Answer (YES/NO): NO